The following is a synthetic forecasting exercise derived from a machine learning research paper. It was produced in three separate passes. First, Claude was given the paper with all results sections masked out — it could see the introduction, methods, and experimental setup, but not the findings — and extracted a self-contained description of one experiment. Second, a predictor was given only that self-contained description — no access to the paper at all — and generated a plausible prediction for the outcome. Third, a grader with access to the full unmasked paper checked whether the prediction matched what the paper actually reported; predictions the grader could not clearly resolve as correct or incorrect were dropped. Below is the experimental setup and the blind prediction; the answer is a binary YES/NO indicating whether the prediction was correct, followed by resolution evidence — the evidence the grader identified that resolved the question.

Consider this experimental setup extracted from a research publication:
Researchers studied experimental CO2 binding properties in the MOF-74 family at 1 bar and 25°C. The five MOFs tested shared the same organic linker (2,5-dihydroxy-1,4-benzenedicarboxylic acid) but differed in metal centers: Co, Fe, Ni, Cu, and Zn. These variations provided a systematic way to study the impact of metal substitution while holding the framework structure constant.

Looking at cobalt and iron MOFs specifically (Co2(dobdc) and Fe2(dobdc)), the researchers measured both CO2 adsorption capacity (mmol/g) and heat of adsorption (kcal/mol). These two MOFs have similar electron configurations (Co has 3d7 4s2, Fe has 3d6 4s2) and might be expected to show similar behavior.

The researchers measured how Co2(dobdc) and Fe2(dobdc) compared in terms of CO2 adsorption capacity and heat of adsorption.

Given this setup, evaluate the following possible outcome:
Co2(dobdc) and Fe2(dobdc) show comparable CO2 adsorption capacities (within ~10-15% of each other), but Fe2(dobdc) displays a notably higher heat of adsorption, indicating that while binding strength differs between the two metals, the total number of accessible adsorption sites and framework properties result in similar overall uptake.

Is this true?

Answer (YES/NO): NO